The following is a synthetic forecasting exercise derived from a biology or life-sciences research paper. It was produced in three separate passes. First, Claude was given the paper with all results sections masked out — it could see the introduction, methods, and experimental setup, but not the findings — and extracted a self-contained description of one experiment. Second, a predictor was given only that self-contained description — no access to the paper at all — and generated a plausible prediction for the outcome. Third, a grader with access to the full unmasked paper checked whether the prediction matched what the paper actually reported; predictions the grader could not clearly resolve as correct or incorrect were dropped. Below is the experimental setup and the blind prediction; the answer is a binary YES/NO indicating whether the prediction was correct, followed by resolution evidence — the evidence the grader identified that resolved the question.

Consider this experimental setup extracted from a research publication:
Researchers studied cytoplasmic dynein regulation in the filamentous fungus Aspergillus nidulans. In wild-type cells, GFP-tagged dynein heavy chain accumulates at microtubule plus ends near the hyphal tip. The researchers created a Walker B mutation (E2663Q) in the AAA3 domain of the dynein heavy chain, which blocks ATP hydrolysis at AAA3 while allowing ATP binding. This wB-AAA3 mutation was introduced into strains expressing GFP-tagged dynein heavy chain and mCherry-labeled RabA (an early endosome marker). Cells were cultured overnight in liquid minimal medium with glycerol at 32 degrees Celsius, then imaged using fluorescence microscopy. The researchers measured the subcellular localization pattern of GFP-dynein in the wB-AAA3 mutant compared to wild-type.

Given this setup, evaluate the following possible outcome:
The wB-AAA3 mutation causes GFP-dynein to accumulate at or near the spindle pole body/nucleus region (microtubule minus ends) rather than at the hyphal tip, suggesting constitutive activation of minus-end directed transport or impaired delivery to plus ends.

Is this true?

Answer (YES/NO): YES